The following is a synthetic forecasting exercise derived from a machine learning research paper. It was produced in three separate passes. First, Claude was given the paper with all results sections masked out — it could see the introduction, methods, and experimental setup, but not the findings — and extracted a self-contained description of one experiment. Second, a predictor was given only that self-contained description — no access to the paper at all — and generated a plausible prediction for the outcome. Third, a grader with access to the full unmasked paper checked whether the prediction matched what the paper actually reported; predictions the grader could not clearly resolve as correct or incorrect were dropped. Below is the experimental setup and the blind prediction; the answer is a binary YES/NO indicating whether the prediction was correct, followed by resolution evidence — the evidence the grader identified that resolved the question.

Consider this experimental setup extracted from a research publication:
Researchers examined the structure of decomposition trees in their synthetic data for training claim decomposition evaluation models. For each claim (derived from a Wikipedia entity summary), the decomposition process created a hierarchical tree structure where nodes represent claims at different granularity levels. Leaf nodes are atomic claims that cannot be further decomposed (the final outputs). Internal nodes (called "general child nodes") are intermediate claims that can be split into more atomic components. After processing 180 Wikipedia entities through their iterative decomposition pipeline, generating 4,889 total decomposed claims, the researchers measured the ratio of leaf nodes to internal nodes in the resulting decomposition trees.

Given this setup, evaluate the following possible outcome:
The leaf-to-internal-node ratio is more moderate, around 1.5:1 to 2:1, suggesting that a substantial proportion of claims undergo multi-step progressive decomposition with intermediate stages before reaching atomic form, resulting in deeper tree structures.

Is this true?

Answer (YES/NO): NO